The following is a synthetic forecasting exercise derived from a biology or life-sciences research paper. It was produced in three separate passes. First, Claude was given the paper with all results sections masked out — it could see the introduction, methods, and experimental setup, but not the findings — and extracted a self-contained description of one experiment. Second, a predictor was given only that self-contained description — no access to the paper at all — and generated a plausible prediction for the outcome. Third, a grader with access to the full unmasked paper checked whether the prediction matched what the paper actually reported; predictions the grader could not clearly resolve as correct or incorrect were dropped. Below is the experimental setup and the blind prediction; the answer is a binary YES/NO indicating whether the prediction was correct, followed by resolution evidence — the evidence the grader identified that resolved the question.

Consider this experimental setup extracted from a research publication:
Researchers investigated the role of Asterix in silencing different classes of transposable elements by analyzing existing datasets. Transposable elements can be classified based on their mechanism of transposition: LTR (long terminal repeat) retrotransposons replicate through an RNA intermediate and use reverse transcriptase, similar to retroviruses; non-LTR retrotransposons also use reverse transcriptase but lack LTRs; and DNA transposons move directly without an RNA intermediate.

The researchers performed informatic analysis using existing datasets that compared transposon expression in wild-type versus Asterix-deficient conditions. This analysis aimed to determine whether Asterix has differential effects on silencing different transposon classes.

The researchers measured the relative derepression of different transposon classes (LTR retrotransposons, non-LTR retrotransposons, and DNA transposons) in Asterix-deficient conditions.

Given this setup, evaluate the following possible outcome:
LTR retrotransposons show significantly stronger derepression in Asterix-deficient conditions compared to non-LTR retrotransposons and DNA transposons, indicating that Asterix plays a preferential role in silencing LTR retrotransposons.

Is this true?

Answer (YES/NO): YES